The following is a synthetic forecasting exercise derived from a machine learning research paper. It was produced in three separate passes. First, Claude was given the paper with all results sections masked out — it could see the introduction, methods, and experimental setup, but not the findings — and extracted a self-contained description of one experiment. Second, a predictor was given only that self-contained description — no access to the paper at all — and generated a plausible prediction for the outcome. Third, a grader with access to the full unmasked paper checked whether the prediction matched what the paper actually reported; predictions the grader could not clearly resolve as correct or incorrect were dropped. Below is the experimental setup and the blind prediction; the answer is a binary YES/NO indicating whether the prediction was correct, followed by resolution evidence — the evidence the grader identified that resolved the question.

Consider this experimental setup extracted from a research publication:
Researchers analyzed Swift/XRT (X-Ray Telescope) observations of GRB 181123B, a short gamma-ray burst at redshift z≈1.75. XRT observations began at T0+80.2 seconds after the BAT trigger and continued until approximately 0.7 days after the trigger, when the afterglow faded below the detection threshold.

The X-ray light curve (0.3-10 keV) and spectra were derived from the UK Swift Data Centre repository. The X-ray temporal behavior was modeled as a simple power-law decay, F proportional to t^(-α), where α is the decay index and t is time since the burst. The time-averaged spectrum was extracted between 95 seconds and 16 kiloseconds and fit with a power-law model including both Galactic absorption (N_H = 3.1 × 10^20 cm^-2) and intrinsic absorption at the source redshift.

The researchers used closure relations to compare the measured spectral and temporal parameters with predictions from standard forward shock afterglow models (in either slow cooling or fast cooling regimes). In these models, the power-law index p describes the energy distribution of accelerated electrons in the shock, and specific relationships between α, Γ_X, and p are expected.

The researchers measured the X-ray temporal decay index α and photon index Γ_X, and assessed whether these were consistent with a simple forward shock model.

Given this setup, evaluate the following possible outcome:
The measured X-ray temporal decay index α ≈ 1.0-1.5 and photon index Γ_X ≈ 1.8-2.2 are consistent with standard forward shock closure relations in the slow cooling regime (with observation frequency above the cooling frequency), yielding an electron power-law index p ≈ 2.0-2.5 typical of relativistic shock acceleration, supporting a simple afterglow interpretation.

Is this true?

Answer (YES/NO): NO